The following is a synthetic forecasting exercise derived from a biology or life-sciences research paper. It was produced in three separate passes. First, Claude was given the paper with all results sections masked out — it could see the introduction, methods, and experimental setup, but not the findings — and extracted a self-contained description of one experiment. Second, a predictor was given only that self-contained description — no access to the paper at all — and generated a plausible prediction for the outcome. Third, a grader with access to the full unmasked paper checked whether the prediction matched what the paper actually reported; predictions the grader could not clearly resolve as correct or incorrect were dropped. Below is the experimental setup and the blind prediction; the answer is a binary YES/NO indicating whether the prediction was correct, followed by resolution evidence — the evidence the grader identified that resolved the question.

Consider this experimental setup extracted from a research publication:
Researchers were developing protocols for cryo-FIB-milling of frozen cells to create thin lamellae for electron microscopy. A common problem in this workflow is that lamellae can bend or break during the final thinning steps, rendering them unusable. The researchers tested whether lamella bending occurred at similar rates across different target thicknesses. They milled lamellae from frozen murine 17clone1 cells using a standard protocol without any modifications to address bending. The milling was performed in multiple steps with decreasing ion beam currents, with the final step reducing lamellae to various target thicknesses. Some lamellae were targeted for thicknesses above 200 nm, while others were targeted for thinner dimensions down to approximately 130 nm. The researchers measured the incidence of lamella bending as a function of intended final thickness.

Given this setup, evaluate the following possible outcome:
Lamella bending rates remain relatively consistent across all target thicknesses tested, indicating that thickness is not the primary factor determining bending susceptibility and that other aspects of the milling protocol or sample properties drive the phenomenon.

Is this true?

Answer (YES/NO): YES